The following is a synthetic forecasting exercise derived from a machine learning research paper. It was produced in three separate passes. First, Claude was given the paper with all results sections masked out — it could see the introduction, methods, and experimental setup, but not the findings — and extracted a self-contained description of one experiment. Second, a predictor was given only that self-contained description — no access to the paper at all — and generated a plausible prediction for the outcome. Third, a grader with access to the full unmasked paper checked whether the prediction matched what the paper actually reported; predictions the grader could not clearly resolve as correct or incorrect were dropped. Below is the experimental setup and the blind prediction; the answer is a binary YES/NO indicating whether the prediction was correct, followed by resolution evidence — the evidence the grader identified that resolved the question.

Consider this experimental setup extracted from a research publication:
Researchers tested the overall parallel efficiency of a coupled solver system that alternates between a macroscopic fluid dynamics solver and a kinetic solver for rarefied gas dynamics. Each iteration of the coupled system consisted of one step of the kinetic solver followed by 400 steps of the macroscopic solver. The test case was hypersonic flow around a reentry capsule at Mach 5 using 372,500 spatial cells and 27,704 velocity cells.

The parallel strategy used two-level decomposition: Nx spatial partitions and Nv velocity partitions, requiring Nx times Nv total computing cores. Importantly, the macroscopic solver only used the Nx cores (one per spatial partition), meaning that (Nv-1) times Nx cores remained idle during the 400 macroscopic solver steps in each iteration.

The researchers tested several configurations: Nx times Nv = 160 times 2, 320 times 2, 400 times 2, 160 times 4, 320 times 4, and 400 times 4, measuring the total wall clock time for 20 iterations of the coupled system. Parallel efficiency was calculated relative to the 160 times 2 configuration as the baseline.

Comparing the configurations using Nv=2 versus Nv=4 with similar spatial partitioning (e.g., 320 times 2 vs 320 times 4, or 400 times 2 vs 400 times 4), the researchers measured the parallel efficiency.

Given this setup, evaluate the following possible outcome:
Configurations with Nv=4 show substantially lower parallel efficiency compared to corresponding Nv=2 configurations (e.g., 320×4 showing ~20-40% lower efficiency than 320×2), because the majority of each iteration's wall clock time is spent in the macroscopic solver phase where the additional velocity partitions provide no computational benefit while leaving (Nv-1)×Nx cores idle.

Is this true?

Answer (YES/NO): YES